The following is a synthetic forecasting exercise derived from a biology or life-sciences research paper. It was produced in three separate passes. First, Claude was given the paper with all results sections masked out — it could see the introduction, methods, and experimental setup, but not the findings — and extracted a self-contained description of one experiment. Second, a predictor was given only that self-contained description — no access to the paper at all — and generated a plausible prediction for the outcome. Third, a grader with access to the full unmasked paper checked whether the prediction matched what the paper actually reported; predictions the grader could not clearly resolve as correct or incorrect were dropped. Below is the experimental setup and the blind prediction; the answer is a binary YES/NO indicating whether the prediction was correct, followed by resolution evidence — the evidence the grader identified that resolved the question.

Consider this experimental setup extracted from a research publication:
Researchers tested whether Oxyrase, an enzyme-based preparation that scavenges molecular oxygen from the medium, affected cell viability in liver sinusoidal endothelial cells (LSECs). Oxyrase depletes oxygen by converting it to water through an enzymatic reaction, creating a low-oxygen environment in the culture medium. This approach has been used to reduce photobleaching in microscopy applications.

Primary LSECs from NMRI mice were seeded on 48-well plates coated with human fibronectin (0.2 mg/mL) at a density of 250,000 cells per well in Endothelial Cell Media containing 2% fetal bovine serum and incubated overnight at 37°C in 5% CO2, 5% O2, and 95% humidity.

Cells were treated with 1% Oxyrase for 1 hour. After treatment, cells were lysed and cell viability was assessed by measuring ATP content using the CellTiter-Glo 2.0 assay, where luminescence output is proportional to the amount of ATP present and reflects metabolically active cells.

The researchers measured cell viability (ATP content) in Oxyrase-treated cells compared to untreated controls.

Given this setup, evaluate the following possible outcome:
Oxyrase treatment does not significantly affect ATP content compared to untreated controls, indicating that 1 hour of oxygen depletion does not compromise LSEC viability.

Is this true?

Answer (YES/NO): YES